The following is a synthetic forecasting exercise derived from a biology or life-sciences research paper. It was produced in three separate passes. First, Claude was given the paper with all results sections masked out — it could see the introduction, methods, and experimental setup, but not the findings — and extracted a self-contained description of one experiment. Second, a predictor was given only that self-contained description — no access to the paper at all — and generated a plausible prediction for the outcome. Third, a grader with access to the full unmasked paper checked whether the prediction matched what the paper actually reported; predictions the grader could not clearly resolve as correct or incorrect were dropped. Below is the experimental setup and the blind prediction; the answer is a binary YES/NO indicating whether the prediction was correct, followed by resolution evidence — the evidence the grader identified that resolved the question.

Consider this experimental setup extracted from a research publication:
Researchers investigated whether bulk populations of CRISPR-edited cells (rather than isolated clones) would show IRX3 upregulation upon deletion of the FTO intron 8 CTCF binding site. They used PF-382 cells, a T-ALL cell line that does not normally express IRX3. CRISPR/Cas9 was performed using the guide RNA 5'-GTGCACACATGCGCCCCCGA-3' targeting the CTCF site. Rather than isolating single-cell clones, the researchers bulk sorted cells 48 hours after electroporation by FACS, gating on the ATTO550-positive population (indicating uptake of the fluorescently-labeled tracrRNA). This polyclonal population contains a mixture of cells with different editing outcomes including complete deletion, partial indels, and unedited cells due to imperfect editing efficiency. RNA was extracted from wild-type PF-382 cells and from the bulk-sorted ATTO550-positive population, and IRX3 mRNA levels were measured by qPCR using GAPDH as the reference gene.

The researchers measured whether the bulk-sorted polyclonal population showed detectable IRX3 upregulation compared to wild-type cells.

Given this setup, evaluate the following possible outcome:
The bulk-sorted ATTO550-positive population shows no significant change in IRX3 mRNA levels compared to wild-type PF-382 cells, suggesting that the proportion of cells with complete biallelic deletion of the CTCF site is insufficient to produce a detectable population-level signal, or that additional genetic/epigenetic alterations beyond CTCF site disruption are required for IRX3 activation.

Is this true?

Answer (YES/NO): NO